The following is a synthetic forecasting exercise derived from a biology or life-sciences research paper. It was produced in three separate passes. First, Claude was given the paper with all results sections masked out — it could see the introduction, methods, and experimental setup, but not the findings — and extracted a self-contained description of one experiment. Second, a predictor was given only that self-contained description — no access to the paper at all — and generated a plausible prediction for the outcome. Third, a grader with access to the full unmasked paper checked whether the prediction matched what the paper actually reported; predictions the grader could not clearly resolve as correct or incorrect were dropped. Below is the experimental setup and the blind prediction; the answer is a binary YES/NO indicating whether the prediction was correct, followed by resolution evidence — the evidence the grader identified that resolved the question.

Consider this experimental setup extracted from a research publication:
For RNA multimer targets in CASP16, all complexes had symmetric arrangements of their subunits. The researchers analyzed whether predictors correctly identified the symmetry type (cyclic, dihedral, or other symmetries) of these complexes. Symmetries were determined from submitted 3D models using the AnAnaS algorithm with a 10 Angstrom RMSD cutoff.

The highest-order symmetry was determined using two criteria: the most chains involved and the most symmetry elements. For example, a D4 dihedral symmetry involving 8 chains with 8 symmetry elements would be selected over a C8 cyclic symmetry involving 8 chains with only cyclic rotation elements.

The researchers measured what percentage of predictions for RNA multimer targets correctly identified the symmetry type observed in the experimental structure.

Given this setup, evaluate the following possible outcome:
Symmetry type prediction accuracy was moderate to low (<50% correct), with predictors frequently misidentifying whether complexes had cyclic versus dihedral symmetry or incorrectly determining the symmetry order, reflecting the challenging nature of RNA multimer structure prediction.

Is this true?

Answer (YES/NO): YES